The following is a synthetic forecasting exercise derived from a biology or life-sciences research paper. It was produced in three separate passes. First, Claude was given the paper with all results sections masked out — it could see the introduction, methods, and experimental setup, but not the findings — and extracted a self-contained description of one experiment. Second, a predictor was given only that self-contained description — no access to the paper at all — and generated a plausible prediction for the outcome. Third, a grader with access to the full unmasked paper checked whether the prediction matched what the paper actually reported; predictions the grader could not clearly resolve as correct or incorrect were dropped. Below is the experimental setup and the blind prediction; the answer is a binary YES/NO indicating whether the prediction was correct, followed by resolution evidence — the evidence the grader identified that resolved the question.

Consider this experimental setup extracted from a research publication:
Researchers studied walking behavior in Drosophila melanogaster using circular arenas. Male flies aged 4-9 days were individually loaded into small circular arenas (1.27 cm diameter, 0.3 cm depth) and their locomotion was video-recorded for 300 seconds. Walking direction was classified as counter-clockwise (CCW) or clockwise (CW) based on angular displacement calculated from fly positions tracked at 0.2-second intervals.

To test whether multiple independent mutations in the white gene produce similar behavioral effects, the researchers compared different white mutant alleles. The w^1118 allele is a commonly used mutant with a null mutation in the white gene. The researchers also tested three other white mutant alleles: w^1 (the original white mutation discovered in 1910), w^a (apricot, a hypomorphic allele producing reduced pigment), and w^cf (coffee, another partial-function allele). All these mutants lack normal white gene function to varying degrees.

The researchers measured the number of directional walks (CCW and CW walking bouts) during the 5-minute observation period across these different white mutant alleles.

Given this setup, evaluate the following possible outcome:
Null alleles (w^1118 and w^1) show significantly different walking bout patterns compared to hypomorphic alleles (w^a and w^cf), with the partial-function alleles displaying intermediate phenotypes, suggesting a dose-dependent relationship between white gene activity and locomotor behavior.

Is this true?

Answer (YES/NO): NO